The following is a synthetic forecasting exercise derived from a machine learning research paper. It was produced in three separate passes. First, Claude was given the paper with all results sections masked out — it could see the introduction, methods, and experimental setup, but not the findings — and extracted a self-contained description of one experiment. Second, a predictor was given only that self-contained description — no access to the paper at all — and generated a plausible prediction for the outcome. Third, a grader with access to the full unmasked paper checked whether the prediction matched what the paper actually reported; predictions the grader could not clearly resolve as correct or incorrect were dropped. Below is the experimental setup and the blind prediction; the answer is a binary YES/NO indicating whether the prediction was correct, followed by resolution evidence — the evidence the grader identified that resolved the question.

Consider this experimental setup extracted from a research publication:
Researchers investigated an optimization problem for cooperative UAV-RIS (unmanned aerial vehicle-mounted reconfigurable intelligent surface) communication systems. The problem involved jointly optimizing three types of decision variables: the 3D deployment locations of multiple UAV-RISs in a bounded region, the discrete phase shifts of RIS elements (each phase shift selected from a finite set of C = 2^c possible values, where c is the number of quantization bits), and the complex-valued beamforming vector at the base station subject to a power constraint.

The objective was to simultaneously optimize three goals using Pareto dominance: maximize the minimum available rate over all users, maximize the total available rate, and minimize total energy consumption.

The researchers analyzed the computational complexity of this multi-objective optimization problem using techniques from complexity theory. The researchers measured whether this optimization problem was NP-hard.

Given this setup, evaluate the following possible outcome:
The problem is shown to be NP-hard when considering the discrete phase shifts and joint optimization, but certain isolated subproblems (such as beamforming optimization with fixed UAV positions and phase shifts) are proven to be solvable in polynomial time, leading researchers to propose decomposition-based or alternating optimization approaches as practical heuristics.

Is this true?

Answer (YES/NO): NO